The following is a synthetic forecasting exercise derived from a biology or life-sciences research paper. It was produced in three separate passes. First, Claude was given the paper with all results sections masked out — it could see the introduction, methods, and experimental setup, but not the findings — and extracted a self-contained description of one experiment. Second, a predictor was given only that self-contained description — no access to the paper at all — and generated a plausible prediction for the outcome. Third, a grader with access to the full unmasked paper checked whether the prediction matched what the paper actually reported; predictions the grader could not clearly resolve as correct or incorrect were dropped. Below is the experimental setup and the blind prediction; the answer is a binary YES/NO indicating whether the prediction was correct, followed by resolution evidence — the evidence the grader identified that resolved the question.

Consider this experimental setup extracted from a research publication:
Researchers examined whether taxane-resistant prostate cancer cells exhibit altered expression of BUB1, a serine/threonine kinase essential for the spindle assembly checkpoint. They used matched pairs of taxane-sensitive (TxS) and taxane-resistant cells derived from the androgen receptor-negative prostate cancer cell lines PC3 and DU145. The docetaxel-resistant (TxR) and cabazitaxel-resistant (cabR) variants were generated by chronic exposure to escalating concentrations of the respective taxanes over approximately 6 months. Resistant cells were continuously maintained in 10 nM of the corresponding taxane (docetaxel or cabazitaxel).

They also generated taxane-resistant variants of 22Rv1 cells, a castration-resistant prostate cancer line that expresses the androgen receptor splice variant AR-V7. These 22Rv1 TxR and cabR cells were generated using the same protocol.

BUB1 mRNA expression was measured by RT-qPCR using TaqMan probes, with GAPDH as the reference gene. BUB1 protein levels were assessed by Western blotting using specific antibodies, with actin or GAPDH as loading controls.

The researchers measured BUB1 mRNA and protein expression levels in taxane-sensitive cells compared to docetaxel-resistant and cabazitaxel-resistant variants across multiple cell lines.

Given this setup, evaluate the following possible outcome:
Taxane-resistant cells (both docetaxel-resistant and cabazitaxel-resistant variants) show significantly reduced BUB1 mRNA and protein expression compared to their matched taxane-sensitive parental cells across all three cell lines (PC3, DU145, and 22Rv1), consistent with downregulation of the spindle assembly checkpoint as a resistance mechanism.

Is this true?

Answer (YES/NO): NO